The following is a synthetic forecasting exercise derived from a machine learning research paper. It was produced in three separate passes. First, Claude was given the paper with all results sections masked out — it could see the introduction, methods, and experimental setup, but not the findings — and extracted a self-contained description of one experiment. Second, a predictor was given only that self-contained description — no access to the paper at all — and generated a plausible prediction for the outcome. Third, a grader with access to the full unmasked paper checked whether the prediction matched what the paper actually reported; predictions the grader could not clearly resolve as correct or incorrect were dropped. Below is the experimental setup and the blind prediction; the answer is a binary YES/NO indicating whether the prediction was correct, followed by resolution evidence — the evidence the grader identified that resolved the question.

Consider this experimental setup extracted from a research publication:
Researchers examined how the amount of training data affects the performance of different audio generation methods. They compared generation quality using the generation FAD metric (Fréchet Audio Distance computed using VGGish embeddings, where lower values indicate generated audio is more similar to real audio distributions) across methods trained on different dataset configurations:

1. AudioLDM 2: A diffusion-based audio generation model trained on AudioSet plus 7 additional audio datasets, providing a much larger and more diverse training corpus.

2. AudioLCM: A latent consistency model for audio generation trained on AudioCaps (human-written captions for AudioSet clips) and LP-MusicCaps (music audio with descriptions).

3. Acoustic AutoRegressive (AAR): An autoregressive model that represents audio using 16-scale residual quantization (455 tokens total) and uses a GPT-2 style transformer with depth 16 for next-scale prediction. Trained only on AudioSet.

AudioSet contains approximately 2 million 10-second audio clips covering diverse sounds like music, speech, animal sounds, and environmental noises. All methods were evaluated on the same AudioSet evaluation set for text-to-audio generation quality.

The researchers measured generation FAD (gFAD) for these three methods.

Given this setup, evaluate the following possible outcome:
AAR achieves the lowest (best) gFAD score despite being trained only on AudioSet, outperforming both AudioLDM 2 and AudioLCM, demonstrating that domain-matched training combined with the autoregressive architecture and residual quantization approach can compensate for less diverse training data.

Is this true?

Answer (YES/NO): NO